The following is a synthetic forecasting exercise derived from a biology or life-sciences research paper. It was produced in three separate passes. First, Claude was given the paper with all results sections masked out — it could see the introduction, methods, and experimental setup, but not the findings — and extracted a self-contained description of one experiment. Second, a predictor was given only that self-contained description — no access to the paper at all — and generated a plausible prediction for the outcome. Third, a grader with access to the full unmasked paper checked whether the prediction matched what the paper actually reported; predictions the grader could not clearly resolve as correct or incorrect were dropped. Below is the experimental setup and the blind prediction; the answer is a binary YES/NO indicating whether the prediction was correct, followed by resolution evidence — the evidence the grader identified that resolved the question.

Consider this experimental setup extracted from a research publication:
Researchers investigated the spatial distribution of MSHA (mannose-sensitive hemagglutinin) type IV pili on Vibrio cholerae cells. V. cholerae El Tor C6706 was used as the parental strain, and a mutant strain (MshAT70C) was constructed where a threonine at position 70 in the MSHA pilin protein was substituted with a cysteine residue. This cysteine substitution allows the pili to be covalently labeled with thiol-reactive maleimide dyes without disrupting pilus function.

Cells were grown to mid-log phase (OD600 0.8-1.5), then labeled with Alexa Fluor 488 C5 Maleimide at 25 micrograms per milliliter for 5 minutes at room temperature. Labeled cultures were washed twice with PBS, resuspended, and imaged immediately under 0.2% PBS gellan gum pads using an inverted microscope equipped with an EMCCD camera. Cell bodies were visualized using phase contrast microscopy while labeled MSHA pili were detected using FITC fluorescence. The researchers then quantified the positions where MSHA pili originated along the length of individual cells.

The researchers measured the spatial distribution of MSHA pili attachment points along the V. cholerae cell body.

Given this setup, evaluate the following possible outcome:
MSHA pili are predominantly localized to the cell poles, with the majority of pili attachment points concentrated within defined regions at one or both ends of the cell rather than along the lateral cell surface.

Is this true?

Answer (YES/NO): NO